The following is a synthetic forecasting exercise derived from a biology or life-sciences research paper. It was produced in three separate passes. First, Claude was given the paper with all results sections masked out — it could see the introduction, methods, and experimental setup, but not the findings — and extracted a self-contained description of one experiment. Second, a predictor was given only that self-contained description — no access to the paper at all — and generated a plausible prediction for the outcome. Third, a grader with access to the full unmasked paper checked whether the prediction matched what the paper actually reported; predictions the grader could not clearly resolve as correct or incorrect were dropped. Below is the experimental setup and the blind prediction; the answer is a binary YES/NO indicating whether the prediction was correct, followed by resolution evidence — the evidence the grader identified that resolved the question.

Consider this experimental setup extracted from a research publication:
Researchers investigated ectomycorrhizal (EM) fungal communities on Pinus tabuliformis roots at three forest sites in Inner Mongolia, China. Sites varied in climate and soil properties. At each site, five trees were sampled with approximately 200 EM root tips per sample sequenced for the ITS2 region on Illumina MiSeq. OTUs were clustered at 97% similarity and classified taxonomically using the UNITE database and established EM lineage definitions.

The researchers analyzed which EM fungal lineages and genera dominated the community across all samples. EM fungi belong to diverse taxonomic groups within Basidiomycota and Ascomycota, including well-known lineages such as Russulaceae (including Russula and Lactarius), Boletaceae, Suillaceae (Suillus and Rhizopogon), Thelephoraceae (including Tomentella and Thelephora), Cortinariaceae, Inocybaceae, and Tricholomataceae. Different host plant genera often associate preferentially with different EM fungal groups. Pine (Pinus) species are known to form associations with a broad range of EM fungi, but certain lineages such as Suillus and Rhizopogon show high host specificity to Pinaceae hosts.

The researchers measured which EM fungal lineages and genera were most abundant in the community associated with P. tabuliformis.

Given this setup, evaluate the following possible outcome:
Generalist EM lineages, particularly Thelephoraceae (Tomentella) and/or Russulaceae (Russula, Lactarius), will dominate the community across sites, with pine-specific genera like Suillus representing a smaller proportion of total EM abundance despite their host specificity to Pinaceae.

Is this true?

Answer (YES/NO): NO